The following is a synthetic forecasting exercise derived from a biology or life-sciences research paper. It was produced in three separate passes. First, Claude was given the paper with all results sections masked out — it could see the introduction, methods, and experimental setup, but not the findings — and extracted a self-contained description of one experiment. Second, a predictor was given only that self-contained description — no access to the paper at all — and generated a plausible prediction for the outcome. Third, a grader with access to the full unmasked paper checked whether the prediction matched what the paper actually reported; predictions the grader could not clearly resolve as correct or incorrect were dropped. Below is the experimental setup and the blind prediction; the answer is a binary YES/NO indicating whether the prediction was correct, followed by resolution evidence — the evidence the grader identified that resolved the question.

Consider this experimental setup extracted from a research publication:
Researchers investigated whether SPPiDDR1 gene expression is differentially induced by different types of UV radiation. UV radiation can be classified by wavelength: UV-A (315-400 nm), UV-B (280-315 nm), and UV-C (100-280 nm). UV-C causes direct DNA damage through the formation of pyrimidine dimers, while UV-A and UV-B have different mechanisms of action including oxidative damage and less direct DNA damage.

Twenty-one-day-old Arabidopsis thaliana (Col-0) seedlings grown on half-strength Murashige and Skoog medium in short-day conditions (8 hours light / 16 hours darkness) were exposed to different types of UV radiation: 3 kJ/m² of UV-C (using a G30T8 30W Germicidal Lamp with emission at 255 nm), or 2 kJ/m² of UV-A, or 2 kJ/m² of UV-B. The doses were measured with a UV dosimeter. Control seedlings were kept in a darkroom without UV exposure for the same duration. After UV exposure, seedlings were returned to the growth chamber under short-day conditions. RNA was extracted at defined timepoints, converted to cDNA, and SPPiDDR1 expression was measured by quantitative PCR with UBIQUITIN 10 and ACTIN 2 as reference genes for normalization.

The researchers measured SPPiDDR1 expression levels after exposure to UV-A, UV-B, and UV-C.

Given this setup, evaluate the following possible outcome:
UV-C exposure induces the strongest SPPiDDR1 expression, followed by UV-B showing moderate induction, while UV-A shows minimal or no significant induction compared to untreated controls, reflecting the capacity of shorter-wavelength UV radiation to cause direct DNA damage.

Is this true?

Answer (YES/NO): NO